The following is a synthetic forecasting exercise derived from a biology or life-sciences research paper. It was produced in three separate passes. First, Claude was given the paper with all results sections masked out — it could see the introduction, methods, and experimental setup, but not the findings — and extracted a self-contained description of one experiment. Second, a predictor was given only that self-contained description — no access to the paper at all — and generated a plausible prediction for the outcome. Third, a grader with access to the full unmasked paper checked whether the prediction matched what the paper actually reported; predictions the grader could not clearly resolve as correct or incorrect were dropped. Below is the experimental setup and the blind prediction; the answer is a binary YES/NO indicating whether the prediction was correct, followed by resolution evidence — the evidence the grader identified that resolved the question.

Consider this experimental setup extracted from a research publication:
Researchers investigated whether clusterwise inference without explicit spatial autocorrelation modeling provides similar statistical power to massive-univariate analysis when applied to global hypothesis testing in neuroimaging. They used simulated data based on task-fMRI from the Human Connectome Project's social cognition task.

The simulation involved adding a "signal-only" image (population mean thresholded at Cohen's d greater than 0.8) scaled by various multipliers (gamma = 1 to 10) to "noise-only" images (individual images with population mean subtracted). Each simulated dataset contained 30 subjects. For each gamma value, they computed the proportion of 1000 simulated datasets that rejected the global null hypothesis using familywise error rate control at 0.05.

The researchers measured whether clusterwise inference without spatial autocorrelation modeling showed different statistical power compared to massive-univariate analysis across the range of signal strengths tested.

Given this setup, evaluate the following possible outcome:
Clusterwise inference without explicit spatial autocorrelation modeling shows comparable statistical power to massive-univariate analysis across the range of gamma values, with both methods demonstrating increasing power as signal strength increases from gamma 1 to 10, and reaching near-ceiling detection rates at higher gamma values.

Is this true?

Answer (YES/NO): YES